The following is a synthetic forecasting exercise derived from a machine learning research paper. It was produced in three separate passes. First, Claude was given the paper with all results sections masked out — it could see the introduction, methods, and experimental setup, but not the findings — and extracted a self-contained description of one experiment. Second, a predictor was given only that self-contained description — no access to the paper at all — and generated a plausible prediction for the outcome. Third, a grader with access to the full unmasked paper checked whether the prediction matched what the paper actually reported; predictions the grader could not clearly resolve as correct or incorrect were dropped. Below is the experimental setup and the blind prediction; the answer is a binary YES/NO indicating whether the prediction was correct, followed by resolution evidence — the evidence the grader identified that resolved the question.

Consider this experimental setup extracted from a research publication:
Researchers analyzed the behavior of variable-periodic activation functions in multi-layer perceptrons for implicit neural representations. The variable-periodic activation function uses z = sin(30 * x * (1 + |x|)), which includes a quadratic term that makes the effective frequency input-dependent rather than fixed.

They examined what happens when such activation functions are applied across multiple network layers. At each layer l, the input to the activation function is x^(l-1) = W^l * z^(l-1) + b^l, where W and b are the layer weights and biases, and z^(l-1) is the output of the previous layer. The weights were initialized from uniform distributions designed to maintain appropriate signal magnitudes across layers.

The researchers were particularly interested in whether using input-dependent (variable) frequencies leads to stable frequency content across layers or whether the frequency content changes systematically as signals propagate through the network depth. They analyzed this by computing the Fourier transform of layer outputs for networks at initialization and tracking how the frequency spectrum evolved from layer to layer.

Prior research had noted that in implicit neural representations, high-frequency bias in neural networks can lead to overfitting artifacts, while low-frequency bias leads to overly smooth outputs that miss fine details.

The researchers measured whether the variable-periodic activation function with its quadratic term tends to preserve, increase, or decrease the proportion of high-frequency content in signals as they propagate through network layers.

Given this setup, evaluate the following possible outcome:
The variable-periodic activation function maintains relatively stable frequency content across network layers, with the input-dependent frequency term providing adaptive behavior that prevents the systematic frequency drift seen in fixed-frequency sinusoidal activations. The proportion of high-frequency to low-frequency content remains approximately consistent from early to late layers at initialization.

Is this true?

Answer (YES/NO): NO